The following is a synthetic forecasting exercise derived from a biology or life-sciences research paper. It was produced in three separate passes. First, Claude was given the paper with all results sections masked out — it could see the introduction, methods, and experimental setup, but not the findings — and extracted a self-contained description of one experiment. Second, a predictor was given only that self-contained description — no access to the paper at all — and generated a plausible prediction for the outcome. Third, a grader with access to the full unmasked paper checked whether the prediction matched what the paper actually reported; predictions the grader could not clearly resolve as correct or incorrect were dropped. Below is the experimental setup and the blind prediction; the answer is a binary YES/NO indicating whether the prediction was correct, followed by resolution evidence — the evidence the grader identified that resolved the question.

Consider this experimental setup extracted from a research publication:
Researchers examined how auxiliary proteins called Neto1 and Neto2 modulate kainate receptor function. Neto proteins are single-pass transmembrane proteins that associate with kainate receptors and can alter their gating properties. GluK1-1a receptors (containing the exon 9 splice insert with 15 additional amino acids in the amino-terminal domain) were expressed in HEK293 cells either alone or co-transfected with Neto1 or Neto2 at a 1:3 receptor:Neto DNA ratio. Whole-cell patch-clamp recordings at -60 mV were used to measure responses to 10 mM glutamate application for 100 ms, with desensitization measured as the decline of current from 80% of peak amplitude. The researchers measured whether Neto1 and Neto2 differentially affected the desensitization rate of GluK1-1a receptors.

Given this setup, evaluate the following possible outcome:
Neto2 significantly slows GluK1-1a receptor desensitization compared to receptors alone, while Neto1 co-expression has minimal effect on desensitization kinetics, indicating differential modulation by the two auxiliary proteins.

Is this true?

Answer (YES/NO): NO